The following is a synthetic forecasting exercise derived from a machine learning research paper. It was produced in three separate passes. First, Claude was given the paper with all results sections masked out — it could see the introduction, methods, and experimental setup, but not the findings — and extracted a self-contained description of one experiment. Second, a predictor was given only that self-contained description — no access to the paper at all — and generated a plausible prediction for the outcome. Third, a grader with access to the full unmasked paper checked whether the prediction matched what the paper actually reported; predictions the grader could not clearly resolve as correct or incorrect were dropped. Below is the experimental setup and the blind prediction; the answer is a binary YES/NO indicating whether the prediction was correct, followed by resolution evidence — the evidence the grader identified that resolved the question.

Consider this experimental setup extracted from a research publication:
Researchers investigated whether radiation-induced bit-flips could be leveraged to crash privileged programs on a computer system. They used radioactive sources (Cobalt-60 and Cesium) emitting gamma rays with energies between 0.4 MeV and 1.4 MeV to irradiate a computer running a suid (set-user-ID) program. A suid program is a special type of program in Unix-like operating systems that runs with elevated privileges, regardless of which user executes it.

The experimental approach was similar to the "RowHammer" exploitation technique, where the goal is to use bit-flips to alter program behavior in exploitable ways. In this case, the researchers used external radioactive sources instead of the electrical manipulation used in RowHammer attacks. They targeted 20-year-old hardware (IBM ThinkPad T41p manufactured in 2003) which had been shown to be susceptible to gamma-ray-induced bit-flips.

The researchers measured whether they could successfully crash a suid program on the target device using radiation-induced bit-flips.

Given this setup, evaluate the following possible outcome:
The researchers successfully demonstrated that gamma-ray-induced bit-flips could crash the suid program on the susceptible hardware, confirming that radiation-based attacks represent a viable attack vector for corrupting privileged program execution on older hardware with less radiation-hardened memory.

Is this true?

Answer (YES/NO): YES